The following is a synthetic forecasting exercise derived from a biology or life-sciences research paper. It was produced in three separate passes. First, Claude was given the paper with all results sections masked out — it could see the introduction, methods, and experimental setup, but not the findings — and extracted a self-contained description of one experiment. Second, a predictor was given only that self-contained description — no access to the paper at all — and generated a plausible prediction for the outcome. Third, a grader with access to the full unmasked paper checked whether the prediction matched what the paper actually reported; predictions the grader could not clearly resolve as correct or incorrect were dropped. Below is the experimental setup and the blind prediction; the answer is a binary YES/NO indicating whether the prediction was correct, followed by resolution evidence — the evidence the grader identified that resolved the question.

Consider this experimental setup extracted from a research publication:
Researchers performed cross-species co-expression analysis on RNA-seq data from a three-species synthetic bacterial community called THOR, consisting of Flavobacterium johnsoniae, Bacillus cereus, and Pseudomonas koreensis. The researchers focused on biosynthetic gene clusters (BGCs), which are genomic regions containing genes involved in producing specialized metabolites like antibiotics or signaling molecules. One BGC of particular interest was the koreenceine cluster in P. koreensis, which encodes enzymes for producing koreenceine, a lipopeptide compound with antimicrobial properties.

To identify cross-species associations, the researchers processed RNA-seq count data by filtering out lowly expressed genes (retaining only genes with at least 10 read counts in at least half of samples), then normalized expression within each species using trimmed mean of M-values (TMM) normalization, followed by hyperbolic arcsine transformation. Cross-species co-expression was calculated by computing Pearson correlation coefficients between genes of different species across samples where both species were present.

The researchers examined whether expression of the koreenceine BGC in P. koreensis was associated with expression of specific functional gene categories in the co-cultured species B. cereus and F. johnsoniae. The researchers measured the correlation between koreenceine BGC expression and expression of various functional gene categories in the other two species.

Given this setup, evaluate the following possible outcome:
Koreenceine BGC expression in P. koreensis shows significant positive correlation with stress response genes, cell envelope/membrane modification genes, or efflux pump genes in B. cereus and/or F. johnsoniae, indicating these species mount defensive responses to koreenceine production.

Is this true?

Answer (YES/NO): YES